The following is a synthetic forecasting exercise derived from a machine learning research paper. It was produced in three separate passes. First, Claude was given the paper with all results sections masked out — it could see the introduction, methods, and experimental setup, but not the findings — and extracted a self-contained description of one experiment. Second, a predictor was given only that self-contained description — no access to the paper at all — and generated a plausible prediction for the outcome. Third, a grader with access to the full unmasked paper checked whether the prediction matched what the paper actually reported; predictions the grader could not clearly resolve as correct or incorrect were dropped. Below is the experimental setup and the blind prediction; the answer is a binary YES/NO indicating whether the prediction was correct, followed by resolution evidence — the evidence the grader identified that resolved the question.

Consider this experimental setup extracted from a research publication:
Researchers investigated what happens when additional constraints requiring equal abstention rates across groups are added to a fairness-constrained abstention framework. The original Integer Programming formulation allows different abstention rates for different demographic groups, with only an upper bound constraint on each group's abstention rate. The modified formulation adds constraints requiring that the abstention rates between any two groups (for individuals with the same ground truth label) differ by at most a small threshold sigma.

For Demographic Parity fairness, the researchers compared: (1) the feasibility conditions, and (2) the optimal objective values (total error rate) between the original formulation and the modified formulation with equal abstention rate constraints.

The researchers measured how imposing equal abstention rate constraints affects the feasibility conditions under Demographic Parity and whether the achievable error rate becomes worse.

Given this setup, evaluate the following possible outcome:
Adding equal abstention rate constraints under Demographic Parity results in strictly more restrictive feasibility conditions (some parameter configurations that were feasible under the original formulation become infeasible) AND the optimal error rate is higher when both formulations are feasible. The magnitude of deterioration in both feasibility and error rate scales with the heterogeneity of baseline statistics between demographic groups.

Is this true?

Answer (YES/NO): NO